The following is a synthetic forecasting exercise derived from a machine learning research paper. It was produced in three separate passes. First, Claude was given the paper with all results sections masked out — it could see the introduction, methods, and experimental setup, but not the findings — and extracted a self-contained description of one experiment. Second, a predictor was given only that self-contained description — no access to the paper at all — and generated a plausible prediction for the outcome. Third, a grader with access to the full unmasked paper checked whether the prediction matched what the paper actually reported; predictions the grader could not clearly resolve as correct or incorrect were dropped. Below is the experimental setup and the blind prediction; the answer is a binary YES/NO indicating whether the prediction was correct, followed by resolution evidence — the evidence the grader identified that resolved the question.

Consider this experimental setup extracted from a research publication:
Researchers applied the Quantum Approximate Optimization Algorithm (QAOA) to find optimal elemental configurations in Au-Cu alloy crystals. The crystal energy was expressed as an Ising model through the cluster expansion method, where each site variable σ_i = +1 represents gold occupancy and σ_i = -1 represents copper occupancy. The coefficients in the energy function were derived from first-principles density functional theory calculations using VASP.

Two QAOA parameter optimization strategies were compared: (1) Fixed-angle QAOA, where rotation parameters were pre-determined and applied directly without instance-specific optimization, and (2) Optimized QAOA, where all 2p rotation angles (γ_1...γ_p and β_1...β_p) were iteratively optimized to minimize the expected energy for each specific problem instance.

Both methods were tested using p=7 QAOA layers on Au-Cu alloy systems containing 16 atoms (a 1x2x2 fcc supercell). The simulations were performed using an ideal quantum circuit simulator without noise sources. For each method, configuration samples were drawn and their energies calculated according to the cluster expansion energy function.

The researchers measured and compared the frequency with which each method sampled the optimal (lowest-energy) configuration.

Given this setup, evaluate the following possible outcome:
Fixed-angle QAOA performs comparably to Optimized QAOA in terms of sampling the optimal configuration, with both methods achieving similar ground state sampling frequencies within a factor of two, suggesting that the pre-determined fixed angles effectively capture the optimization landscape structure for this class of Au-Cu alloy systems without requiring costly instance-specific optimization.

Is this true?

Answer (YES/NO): NO